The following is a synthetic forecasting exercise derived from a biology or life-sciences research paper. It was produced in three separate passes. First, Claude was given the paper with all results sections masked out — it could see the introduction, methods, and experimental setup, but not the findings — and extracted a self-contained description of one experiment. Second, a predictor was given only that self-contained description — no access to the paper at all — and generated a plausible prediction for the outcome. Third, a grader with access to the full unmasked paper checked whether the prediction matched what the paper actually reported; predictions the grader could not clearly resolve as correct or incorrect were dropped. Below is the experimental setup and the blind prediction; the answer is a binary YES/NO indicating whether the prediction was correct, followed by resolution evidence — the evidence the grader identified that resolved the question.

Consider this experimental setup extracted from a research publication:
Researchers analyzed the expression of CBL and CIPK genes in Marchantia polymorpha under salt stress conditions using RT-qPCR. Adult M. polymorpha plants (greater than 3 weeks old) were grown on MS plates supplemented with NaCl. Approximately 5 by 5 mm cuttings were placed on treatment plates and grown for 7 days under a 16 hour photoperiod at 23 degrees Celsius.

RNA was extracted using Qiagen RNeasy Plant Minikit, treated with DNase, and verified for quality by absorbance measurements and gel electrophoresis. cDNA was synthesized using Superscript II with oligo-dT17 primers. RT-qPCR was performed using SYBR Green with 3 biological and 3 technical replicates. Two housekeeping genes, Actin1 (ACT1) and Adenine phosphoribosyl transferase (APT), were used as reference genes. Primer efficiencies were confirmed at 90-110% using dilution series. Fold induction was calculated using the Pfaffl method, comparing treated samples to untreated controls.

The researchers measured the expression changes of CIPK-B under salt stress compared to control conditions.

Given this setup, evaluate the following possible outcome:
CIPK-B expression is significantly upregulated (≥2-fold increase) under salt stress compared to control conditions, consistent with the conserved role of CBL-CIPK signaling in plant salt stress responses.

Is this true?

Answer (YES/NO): NO